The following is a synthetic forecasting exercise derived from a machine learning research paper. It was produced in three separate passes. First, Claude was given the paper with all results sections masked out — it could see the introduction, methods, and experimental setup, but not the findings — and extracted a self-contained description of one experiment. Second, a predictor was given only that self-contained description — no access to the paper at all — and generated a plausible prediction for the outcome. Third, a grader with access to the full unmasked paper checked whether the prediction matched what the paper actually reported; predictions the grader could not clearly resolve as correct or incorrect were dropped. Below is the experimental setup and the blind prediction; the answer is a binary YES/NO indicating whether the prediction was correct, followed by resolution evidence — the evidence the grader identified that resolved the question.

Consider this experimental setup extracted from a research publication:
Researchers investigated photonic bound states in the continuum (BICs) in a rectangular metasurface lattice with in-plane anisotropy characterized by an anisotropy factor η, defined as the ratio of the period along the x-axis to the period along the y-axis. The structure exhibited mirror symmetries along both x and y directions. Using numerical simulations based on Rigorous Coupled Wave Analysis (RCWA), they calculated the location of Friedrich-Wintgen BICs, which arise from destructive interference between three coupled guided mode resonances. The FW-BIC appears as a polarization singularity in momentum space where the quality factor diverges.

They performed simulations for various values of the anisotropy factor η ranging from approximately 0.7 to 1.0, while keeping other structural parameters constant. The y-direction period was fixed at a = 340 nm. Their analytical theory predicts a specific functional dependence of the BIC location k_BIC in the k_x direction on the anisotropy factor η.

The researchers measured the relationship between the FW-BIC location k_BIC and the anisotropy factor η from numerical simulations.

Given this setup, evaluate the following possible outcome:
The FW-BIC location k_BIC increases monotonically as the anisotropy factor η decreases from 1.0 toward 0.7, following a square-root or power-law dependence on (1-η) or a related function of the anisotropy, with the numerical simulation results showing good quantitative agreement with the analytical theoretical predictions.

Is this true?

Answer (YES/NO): NO